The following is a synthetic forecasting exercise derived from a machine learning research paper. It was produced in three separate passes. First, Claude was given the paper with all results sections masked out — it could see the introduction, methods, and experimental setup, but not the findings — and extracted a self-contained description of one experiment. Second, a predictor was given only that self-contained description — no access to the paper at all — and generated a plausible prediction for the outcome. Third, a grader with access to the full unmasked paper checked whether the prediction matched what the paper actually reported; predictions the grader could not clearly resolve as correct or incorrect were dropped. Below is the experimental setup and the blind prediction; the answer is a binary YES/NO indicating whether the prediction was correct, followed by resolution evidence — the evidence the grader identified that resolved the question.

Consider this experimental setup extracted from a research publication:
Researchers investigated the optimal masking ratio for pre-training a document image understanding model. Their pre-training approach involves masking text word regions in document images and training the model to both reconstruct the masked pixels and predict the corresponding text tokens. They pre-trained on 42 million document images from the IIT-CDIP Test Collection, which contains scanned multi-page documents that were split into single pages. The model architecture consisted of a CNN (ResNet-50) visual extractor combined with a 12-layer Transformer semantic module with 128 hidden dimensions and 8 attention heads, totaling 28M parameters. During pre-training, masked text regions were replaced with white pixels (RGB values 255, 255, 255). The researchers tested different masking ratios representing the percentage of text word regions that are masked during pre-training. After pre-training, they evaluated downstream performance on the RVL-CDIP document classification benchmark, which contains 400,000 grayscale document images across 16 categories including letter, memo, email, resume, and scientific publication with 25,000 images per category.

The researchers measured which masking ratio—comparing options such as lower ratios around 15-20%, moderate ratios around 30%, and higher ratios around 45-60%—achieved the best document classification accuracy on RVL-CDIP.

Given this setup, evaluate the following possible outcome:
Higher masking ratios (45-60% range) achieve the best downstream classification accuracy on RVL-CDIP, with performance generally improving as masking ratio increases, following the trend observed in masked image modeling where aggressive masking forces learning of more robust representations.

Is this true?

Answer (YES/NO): NO